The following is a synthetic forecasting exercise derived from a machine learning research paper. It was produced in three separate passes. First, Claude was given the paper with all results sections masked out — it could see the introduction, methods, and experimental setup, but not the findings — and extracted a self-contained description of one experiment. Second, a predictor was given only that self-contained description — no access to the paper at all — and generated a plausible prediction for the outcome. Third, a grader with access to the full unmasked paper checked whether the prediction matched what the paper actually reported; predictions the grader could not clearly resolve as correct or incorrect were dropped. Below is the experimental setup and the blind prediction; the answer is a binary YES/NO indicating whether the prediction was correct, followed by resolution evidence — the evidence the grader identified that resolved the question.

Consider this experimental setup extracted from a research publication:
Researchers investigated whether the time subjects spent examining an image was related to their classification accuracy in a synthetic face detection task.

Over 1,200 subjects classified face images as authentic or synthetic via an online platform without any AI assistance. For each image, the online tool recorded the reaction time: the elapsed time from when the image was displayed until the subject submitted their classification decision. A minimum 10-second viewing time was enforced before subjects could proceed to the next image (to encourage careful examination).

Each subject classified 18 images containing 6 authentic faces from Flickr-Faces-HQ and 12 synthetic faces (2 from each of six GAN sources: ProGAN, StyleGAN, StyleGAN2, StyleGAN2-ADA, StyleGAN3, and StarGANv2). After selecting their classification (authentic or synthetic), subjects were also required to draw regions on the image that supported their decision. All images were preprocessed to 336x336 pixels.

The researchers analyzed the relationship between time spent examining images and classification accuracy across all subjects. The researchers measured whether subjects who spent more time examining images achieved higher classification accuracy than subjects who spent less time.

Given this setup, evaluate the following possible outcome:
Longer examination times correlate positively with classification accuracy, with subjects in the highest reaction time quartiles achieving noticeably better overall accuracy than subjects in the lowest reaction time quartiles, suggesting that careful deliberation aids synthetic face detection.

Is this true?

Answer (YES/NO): NO